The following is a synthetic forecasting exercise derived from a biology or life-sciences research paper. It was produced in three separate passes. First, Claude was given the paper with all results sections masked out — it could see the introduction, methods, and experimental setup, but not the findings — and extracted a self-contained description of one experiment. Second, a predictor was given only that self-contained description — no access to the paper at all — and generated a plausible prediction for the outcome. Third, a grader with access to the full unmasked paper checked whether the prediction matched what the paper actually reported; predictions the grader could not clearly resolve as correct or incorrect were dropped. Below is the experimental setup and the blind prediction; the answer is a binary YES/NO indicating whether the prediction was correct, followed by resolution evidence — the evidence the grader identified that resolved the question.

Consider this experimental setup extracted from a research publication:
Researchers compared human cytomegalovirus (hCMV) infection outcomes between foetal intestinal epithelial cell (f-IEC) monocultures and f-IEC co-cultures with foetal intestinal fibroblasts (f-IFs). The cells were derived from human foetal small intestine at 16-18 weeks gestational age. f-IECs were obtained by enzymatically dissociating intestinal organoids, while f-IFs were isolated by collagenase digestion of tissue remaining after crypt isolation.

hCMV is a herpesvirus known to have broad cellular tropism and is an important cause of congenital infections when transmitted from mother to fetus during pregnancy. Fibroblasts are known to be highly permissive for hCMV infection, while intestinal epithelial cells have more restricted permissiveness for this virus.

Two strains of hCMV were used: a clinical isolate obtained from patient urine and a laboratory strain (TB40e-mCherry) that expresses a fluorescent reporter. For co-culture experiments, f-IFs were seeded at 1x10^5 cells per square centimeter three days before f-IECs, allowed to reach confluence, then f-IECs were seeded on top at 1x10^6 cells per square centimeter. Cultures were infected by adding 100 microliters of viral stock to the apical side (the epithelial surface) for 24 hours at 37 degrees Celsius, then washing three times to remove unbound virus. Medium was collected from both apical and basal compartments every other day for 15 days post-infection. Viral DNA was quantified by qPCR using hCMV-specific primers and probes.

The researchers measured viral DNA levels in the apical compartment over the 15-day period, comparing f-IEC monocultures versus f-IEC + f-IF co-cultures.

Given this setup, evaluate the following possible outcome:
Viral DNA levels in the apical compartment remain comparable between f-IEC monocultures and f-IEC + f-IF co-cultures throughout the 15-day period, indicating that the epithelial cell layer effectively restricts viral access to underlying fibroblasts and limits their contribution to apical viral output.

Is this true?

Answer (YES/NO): NO